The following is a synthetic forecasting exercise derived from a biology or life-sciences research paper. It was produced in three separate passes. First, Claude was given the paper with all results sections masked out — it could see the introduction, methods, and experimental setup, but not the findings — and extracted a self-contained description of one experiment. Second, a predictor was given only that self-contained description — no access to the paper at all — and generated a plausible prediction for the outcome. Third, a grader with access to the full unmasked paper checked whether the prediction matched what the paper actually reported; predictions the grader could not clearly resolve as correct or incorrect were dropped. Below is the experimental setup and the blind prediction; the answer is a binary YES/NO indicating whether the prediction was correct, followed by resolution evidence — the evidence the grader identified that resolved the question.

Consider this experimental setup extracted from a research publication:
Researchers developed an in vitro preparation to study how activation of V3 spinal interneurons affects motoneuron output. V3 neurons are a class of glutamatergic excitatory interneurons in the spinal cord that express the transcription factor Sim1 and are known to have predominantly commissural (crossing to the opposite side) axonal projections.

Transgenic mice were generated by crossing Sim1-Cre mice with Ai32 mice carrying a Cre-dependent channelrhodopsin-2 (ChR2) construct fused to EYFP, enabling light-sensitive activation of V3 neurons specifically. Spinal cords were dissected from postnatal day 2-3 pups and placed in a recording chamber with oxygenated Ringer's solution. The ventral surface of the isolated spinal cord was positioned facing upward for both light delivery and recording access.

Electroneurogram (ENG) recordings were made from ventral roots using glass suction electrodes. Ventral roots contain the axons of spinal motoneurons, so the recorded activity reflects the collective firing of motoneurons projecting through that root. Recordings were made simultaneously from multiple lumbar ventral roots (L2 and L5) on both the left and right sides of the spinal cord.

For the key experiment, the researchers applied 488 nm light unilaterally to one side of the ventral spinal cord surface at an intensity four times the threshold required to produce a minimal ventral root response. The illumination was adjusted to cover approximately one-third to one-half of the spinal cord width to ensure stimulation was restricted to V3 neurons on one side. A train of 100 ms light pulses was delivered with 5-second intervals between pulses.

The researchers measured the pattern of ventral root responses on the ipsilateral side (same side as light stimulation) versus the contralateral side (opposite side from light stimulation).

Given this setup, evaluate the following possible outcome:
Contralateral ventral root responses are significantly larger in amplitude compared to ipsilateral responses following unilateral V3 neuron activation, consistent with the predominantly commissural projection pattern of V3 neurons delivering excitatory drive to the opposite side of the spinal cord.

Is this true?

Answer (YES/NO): NO